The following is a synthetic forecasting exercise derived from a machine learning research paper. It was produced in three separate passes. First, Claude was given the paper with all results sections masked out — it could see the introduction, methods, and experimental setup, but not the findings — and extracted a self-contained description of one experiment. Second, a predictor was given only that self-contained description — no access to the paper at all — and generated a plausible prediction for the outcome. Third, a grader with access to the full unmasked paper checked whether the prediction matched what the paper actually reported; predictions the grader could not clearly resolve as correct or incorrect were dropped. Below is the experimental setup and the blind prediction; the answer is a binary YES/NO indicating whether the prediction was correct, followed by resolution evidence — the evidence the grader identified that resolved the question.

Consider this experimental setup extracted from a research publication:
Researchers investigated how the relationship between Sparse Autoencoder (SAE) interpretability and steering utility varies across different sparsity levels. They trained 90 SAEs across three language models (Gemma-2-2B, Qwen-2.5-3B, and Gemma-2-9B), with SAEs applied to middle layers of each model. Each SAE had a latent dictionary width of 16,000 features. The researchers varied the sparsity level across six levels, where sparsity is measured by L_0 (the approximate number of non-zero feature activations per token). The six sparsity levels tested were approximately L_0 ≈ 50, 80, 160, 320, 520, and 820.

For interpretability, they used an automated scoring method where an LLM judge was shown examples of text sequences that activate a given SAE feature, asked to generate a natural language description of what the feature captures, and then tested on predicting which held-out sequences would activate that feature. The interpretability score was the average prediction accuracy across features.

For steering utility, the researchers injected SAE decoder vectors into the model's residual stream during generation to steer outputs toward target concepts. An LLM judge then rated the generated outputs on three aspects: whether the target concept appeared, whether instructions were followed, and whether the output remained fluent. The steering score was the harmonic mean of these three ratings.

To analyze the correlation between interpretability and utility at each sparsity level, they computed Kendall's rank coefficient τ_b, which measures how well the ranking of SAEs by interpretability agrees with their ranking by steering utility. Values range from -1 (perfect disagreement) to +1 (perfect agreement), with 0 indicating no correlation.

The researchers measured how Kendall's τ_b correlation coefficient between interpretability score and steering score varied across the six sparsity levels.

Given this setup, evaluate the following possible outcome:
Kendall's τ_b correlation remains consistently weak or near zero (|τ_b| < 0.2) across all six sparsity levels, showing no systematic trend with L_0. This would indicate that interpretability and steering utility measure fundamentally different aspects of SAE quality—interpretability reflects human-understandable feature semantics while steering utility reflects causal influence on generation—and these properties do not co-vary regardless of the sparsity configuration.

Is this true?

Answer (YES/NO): NO